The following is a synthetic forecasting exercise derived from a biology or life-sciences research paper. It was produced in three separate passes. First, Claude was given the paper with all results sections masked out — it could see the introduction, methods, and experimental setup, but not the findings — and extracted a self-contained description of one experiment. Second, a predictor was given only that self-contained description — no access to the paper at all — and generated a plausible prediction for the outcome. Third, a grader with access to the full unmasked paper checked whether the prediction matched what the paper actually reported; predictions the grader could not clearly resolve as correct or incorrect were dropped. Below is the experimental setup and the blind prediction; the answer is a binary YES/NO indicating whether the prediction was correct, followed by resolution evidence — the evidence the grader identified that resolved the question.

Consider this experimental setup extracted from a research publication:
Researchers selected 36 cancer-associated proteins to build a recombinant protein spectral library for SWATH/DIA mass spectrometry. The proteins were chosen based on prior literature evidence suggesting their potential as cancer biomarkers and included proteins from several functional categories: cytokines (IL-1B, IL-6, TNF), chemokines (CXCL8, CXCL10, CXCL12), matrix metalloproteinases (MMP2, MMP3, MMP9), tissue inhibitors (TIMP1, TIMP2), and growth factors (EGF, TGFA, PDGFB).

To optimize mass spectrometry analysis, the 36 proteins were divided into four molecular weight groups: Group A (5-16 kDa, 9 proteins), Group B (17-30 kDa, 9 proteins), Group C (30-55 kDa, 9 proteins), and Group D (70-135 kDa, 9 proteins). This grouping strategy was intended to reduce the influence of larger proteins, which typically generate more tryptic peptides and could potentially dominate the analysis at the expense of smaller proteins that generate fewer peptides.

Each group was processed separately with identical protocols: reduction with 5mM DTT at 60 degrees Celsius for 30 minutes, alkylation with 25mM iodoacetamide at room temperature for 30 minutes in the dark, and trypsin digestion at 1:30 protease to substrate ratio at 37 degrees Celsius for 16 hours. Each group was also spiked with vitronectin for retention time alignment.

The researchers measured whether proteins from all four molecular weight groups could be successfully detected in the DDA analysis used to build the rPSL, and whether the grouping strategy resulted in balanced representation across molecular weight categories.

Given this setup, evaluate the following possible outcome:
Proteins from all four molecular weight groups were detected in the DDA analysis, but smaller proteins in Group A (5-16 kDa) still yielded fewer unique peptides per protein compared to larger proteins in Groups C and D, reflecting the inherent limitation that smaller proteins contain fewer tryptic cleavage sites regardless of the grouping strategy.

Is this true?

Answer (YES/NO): YES